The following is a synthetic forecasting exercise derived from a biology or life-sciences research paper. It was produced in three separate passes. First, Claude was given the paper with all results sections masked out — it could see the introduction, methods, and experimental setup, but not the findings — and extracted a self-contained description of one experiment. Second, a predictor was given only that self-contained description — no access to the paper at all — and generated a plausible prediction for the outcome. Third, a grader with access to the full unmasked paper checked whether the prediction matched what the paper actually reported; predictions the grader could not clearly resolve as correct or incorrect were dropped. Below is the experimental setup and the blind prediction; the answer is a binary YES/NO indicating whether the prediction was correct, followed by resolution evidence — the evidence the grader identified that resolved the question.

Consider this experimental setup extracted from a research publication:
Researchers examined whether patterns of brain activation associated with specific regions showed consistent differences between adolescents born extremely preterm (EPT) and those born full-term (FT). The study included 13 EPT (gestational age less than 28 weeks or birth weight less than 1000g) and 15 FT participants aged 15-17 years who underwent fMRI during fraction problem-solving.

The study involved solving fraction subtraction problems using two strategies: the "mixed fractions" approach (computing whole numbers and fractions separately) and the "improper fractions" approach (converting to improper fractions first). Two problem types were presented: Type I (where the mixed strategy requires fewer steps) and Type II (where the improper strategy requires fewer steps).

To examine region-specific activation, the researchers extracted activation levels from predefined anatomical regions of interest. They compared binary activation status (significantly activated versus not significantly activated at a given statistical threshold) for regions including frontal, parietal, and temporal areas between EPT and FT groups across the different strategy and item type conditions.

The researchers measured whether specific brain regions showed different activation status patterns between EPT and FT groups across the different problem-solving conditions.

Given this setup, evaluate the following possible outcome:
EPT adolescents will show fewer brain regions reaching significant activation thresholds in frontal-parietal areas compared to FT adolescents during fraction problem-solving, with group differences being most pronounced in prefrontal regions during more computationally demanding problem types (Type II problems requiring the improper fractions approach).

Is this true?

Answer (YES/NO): NO